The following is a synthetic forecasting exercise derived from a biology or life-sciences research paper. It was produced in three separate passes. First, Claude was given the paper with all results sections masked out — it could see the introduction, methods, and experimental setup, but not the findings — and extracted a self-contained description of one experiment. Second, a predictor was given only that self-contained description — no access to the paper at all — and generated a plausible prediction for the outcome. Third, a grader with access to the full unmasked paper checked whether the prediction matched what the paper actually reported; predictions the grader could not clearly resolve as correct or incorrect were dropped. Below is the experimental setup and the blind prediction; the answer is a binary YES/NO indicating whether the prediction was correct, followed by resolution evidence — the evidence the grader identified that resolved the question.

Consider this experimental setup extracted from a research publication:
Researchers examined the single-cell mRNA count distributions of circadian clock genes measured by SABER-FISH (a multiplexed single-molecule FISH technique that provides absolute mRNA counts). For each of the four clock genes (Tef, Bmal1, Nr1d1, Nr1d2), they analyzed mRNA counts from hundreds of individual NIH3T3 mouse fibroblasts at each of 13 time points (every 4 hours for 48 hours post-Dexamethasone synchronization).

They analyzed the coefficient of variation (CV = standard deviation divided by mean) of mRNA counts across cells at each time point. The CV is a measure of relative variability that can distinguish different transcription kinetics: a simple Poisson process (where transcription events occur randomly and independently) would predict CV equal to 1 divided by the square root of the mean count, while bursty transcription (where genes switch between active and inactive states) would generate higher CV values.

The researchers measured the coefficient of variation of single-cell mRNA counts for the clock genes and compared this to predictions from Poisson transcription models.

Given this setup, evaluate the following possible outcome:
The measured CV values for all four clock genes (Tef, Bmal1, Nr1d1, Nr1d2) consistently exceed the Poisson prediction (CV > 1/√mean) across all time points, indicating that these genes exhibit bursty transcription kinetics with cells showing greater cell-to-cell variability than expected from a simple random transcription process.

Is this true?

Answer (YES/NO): YES